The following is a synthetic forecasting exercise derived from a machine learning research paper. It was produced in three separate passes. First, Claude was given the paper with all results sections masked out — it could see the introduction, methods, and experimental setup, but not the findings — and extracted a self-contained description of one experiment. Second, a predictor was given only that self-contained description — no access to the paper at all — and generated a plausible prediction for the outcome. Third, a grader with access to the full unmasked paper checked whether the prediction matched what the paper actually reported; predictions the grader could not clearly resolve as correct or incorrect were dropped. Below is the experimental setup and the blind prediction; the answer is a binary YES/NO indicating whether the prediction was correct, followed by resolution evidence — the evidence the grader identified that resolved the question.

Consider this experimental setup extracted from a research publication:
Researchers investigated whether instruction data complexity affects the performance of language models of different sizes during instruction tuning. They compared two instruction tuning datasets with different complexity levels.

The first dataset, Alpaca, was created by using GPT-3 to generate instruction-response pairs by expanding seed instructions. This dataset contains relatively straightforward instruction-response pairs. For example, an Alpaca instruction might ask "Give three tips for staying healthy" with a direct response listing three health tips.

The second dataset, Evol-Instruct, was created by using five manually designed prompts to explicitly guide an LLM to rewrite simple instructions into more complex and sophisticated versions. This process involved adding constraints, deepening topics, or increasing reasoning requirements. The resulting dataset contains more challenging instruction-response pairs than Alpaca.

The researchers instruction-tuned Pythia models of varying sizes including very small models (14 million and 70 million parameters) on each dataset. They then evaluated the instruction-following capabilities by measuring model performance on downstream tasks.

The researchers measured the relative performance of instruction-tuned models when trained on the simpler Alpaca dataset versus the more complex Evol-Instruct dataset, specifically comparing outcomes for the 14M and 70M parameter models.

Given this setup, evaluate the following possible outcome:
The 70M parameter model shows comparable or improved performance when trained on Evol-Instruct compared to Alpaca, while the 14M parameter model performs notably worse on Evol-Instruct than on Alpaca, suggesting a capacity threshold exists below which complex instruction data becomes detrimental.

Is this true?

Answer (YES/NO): NO